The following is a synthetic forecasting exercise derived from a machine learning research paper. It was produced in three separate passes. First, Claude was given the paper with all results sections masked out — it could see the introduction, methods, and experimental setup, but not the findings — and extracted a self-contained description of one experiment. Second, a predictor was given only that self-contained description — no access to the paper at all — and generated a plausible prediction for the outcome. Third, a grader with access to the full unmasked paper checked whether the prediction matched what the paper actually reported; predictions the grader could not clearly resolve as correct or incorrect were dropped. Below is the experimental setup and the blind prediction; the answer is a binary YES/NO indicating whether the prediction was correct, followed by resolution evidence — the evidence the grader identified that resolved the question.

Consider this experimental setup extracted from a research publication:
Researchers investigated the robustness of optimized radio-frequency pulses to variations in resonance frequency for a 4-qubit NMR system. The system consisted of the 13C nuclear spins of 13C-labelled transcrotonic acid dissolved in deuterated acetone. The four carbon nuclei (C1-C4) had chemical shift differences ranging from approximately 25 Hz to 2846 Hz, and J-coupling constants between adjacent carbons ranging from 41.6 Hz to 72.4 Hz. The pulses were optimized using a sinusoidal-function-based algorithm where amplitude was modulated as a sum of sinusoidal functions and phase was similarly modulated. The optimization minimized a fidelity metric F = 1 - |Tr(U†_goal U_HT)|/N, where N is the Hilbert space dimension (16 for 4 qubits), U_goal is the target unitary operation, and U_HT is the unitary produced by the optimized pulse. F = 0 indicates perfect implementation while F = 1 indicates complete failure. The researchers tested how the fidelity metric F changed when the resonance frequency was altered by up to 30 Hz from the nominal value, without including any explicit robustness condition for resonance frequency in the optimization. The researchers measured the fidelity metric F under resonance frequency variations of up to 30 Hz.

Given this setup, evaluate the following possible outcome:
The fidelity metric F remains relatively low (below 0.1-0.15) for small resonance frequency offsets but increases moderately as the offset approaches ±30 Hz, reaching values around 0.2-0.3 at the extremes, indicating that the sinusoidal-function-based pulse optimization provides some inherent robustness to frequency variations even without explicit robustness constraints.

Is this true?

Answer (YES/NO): NO